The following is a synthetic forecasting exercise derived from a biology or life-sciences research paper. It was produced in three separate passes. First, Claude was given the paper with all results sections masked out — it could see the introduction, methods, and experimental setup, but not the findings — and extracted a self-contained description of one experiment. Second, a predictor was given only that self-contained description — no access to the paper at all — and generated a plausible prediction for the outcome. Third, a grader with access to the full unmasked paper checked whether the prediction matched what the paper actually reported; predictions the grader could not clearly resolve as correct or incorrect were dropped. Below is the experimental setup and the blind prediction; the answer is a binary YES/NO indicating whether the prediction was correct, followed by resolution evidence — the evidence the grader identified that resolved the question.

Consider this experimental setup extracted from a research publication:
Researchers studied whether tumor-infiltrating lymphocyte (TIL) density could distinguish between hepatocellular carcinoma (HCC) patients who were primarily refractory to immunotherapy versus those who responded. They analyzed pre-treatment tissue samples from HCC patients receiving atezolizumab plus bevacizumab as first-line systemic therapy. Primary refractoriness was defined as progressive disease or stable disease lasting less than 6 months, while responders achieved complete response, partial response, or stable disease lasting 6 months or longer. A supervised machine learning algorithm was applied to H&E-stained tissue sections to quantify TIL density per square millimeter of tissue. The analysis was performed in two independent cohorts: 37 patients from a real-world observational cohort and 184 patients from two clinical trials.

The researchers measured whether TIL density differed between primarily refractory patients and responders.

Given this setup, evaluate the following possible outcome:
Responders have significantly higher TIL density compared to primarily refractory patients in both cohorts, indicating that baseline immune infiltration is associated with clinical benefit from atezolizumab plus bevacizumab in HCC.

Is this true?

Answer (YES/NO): NO